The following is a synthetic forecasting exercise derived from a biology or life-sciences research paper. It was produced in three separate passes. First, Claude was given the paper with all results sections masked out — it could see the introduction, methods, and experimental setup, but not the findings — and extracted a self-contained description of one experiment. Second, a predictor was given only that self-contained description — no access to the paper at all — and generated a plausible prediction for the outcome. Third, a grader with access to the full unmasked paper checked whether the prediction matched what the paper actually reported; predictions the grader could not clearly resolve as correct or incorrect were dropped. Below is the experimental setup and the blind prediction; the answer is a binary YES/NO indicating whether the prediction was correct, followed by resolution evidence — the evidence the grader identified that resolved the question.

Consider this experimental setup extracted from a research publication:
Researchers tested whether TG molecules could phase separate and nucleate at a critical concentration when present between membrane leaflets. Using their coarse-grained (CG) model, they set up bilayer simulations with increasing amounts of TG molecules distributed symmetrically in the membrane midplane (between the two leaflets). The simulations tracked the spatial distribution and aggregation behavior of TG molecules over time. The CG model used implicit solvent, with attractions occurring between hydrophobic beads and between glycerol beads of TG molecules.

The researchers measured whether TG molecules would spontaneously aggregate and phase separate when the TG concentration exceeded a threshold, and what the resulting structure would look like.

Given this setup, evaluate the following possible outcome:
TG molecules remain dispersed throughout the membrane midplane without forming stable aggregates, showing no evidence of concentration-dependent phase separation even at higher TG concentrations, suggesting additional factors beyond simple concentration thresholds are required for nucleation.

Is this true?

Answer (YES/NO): NO